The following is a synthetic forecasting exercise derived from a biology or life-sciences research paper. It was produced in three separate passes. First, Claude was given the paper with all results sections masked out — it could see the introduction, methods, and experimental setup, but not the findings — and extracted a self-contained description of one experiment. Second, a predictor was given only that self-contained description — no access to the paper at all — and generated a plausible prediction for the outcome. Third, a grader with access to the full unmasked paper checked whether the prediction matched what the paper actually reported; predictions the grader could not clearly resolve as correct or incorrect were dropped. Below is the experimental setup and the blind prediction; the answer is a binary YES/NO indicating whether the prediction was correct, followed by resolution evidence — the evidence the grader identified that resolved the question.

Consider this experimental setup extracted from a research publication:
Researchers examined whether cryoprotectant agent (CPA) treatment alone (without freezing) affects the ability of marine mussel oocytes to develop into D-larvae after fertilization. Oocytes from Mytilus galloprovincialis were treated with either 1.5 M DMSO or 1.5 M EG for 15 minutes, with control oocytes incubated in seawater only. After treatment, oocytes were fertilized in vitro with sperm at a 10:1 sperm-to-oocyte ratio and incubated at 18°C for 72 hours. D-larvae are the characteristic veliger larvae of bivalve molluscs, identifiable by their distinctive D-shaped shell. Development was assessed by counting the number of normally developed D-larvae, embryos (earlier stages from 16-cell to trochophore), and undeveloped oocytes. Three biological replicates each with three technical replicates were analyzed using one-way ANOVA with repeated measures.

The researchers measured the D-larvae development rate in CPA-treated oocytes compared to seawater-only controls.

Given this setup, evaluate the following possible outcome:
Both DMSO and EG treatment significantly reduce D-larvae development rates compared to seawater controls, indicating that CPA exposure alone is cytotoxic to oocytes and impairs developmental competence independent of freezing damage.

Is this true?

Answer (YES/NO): YES